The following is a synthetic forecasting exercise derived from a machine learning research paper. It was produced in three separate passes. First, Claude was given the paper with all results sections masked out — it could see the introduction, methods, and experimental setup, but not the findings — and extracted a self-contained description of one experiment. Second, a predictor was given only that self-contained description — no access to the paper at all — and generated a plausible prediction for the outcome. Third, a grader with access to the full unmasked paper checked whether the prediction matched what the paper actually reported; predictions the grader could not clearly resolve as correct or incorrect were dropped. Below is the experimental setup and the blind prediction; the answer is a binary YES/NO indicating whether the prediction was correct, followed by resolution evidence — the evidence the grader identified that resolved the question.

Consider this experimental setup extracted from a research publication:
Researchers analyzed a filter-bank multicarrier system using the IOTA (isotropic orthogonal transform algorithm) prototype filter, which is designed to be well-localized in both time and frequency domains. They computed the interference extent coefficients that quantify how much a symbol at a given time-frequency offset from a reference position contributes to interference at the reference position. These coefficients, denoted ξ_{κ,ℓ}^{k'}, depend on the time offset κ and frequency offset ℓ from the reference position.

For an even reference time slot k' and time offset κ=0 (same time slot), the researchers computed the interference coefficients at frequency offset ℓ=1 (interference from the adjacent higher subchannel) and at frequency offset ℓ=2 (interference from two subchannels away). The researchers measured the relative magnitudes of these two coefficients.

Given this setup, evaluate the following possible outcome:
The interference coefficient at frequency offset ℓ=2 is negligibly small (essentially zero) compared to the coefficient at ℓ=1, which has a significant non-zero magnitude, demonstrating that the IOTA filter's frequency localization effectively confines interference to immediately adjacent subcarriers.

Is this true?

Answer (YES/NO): YES